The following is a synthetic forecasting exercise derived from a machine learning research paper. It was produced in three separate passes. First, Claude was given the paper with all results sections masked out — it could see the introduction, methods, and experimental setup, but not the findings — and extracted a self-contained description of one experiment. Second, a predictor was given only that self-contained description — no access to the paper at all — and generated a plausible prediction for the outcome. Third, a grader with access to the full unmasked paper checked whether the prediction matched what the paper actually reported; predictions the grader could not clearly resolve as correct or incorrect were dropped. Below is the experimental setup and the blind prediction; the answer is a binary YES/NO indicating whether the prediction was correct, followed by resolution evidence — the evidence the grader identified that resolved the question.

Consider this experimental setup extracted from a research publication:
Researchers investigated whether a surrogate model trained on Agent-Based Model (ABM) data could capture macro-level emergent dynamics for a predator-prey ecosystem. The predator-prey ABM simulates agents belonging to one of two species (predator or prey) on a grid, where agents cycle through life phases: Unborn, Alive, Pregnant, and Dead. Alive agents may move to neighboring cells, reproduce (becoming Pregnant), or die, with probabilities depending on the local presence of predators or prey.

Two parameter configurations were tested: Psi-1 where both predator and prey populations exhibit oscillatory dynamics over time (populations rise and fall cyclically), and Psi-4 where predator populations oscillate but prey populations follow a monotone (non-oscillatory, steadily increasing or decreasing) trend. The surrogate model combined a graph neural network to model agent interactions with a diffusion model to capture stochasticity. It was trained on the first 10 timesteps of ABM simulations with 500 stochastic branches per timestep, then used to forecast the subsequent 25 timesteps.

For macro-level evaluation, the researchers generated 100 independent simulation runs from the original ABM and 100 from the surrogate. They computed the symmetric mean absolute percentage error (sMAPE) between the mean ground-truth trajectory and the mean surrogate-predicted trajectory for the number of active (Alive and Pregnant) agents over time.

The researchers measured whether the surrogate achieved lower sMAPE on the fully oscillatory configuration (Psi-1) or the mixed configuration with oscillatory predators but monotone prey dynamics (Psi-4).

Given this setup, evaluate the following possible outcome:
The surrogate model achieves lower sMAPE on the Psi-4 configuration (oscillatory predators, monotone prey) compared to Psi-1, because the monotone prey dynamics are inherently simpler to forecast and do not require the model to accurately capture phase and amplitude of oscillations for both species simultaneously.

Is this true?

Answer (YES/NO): NO